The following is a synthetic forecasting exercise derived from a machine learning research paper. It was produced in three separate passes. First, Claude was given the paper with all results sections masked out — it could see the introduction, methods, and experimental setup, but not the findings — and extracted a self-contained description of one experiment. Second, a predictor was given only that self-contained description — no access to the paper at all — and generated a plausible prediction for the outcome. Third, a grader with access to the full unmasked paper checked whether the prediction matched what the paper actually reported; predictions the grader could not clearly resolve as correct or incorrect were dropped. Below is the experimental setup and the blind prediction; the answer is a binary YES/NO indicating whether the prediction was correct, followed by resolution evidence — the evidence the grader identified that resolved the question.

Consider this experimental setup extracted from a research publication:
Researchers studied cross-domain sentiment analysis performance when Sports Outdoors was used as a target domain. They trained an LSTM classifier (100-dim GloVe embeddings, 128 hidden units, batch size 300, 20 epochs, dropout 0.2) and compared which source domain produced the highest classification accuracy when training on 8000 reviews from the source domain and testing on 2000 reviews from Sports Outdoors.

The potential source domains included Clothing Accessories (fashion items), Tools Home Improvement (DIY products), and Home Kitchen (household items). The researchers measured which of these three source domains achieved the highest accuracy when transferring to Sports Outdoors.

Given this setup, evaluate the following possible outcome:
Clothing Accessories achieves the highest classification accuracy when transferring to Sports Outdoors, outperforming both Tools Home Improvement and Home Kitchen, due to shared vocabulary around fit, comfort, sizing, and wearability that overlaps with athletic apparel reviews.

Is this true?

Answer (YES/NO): YES